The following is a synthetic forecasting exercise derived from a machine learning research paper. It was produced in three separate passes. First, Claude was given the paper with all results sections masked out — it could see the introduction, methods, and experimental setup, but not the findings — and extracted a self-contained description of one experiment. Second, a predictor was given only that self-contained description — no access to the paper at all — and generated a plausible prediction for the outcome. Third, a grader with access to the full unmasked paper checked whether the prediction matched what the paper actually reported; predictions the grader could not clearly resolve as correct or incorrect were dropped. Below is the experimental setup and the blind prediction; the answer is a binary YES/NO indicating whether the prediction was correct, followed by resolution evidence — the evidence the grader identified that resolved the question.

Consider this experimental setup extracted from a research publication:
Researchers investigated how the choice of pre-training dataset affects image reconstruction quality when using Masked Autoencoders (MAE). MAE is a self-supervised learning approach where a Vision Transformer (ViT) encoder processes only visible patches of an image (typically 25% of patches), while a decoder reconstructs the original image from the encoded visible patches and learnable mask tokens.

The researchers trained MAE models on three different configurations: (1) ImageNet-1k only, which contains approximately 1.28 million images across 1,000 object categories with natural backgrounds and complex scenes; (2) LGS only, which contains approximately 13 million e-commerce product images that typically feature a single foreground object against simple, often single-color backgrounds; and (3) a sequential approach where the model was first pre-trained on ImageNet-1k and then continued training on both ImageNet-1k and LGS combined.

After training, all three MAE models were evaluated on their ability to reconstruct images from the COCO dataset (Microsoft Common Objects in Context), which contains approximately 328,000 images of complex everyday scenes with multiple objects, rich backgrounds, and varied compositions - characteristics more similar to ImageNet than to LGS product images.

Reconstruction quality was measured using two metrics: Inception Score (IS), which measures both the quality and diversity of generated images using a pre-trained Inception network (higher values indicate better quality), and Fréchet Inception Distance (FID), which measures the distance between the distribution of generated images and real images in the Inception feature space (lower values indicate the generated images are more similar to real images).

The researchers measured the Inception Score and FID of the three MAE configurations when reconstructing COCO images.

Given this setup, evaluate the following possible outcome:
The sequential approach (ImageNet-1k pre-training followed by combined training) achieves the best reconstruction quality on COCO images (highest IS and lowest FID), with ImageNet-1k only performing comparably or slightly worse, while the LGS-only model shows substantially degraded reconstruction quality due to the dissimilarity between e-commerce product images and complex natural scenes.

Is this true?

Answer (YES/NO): NO